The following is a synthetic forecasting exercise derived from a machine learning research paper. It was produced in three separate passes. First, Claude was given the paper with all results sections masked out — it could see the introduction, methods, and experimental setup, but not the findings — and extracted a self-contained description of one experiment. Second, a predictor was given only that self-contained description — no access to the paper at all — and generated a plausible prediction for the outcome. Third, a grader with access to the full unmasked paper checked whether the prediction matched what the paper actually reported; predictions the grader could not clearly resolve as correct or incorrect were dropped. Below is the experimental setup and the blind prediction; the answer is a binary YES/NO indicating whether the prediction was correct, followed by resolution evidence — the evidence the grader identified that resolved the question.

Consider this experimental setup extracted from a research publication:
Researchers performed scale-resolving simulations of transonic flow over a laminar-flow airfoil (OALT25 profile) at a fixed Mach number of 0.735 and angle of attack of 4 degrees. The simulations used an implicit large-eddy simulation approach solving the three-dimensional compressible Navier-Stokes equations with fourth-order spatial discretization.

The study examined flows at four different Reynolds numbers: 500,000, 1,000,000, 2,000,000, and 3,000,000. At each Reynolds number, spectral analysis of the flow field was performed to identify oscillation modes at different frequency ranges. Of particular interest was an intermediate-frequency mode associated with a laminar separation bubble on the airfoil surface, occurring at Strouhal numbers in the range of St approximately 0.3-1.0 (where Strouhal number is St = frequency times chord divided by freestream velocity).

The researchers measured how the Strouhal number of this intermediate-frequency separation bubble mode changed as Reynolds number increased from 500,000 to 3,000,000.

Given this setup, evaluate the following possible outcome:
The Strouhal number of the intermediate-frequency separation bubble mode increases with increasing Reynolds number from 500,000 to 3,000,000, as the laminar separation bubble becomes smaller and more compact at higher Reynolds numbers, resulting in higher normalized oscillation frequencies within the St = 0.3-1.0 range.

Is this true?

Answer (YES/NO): YES